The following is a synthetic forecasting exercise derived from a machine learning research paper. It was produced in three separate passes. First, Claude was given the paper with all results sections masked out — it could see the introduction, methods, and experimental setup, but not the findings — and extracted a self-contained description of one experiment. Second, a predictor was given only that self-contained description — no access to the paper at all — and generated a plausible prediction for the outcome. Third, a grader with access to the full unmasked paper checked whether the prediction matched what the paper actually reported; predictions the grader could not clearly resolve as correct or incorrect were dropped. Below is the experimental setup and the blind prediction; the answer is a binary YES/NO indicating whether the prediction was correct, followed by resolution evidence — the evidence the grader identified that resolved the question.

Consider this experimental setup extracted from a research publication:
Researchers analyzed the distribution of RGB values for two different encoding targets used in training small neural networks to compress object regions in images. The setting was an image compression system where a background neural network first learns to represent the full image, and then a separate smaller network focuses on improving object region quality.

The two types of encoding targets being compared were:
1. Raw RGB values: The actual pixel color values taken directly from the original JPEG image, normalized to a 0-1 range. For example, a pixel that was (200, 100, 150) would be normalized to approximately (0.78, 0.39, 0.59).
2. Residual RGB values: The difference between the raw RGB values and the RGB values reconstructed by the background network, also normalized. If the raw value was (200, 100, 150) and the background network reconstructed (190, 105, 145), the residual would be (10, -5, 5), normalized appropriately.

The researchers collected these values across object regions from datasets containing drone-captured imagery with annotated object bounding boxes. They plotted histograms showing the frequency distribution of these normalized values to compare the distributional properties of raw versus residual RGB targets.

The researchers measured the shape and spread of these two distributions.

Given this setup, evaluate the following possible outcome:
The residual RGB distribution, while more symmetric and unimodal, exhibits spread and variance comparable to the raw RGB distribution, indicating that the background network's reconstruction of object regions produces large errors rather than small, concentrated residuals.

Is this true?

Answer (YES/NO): NO